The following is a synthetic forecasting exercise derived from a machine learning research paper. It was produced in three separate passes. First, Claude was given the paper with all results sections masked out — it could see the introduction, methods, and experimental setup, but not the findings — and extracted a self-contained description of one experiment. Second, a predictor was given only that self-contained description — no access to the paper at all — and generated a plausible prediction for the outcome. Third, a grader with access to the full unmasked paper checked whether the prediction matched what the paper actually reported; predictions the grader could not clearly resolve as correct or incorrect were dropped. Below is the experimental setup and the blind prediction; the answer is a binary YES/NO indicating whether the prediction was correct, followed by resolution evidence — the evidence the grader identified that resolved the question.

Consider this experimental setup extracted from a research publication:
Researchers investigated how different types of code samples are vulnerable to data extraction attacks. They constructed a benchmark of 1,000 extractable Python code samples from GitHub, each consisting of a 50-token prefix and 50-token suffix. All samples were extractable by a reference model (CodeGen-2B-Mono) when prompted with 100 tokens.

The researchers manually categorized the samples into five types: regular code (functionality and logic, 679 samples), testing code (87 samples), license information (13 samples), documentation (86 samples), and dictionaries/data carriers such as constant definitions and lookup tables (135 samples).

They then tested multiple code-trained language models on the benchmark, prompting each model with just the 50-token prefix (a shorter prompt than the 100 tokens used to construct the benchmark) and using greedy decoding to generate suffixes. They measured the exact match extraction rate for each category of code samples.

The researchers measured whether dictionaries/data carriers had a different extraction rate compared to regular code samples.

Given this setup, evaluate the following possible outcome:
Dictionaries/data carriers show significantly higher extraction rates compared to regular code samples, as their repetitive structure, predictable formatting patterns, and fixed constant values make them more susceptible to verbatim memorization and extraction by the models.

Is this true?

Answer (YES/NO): YES